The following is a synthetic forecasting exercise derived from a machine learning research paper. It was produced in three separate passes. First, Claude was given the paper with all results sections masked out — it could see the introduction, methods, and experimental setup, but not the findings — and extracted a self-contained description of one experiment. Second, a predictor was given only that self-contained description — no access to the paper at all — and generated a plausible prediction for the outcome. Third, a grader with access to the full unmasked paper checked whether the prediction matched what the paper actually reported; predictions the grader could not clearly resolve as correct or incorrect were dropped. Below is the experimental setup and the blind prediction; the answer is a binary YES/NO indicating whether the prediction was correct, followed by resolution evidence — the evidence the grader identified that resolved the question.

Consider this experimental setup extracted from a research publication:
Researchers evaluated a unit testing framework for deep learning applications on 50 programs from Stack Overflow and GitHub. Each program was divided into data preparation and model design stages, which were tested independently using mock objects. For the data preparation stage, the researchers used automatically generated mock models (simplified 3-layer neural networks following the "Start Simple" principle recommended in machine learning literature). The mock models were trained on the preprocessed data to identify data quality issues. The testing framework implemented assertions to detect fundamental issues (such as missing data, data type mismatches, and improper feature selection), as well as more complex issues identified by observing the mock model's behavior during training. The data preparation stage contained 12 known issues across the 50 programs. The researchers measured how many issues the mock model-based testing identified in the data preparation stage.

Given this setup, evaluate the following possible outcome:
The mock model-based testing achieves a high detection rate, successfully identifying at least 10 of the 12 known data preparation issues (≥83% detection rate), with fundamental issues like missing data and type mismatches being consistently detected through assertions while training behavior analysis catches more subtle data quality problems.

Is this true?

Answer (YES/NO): YES